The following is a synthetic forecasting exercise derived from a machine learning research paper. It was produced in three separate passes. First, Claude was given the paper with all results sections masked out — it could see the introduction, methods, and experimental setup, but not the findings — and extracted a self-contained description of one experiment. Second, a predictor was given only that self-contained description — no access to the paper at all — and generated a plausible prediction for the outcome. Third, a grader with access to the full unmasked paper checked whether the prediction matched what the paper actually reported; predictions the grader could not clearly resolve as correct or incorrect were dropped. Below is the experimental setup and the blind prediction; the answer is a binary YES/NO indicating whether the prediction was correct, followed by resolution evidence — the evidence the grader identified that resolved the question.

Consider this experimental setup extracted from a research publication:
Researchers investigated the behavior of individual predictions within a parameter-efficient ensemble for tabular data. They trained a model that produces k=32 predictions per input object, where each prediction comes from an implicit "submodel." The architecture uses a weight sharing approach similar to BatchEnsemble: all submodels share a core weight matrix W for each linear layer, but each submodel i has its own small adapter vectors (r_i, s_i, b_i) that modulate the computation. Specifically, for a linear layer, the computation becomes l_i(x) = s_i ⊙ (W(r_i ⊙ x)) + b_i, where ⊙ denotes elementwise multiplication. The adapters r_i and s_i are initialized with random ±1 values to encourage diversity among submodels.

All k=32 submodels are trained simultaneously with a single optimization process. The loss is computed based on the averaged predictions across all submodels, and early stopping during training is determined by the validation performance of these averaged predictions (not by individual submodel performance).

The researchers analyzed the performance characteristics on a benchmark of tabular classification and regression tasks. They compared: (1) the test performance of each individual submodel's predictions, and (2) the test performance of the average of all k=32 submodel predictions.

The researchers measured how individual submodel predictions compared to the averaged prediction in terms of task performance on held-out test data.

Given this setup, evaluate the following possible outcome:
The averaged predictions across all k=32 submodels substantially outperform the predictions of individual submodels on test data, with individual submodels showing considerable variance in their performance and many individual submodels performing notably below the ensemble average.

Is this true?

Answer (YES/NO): YES